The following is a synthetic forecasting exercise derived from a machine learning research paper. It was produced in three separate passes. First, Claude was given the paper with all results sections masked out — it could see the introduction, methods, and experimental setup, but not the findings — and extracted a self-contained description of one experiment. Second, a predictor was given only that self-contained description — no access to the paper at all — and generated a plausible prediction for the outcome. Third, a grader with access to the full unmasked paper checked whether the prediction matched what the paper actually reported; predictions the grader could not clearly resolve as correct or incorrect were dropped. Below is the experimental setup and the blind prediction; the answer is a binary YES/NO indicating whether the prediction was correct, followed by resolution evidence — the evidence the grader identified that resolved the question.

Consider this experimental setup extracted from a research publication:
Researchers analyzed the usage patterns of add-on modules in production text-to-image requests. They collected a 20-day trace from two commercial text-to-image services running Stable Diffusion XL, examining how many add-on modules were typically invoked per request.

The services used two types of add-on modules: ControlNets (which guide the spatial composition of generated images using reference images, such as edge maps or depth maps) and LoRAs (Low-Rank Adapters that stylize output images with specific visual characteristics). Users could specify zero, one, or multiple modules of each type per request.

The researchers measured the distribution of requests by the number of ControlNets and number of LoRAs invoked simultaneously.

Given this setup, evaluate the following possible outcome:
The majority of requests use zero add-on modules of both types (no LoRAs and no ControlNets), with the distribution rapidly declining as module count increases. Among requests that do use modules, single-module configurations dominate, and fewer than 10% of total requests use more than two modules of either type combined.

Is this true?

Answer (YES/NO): NO